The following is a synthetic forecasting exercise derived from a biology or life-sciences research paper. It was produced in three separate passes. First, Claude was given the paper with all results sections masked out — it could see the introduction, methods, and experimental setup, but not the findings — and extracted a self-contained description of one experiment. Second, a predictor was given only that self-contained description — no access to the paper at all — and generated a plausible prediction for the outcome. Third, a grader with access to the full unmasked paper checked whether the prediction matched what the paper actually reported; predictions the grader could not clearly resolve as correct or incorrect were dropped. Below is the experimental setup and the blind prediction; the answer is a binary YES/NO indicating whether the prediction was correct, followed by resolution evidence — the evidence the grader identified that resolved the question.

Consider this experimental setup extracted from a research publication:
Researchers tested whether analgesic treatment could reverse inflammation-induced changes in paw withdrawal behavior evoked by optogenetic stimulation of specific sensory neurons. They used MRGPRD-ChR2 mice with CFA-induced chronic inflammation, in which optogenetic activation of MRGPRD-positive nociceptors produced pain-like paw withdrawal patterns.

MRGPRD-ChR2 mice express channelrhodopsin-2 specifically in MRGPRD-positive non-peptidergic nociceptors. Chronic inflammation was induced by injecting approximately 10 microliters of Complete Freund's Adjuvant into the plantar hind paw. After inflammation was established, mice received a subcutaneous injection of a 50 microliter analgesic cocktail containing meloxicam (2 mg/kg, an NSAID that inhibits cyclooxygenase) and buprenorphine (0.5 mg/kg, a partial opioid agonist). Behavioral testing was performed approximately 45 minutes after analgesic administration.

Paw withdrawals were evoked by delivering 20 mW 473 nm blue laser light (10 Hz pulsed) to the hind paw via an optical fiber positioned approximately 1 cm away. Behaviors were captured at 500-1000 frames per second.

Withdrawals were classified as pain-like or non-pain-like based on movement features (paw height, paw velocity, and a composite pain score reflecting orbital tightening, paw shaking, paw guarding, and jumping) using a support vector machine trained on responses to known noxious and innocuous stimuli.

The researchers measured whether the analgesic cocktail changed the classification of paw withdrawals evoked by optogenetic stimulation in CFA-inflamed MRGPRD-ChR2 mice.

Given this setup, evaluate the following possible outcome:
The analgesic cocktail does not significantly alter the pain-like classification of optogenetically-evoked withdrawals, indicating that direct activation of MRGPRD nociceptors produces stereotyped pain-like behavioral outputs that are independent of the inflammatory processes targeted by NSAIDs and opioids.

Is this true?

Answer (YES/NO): NO